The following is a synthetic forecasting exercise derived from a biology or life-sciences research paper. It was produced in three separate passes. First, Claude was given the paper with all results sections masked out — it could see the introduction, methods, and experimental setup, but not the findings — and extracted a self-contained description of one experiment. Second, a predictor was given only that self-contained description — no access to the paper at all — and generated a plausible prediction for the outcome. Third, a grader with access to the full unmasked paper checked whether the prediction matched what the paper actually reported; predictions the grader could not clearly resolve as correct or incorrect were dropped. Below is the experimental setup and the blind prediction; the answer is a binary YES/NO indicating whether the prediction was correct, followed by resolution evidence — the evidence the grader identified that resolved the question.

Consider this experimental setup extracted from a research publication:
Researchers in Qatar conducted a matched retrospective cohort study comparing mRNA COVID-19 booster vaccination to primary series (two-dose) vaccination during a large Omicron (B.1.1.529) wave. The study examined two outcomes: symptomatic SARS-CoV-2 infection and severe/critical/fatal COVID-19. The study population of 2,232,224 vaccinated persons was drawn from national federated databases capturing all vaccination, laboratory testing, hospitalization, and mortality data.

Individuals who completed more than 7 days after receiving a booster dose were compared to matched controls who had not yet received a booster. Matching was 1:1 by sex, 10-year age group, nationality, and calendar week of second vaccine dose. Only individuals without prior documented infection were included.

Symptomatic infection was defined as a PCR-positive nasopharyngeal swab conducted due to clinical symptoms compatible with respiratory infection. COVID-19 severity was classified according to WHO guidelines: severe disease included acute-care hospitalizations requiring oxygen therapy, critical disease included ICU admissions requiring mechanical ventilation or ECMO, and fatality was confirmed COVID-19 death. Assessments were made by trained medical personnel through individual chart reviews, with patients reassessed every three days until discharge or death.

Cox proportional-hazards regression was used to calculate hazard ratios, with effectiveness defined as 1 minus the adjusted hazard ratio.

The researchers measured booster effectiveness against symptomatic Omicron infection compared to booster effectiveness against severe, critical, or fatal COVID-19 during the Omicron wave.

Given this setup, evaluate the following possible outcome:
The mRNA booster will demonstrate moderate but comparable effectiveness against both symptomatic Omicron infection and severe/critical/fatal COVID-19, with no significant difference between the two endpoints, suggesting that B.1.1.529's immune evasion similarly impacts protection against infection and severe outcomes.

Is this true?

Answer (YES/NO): NO